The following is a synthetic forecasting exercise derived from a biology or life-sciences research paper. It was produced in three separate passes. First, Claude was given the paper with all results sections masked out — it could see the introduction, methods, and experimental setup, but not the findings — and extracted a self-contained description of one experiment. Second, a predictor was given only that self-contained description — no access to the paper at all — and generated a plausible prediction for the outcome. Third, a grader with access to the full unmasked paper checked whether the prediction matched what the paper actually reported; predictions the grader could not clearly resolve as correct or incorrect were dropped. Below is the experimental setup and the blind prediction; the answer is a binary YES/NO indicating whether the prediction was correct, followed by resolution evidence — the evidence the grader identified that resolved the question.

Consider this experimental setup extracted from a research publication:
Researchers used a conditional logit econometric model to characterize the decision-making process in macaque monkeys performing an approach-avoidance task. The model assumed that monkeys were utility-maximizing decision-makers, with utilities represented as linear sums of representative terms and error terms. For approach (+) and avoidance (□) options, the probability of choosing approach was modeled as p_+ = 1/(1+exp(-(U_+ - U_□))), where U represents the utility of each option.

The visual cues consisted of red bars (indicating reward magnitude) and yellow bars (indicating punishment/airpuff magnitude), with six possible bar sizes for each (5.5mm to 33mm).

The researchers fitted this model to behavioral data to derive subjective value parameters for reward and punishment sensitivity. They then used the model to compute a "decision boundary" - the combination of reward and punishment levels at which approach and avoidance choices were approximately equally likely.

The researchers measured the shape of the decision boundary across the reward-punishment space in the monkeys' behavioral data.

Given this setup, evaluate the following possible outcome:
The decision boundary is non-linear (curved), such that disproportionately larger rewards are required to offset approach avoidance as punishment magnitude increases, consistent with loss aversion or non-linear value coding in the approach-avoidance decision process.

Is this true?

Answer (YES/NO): NO